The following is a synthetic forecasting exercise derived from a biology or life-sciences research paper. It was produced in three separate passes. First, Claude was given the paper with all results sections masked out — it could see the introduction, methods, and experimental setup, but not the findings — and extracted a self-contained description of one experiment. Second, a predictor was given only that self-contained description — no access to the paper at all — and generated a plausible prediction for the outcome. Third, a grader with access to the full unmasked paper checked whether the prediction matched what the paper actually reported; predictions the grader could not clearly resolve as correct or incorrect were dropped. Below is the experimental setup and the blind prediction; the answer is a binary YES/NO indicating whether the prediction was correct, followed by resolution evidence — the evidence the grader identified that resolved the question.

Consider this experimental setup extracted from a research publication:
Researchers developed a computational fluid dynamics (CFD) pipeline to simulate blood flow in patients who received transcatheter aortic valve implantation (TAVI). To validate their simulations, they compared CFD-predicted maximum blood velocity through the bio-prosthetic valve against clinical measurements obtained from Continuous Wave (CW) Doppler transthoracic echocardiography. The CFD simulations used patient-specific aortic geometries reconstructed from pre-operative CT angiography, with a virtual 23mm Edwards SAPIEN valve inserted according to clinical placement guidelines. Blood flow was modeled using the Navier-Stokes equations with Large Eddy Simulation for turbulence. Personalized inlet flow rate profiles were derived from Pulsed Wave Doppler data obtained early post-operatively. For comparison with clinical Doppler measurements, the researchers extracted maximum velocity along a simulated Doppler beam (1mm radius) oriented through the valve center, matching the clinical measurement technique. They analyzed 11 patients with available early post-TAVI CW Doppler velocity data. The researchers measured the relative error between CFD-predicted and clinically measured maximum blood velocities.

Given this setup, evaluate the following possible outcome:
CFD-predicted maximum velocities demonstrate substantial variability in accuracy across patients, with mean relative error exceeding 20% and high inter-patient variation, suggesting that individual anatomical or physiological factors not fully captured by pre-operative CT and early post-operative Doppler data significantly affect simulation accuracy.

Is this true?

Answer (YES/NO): NO